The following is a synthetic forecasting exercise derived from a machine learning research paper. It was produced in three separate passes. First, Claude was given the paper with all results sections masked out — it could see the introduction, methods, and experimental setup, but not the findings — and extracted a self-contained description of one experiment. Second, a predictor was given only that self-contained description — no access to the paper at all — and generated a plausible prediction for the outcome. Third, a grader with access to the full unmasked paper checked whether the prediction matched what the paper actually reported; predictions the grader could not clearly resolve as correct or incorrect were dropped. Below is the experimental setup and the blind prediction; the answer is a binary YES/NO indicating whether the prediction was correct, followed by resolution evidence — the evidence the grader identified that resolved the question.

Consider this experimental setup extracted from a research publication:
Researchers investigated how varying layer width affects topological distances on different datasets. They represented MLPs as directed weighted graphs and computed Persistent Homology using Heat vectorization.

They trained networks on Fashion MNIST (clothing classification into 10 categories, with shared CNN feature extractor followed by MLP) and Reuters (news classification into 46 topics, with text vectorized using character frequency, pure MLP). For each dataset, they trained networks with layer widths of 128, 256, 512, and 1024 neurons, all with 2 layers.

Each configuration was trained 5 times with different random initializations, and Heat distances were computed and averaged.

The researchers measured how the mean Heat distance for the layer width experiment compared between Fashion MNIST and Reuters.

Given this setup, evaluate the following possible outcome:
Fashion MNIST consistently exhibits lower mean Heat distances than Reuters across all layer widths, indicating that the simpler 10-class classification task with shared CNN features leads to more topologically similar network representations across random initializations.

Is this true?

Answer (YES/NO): NO